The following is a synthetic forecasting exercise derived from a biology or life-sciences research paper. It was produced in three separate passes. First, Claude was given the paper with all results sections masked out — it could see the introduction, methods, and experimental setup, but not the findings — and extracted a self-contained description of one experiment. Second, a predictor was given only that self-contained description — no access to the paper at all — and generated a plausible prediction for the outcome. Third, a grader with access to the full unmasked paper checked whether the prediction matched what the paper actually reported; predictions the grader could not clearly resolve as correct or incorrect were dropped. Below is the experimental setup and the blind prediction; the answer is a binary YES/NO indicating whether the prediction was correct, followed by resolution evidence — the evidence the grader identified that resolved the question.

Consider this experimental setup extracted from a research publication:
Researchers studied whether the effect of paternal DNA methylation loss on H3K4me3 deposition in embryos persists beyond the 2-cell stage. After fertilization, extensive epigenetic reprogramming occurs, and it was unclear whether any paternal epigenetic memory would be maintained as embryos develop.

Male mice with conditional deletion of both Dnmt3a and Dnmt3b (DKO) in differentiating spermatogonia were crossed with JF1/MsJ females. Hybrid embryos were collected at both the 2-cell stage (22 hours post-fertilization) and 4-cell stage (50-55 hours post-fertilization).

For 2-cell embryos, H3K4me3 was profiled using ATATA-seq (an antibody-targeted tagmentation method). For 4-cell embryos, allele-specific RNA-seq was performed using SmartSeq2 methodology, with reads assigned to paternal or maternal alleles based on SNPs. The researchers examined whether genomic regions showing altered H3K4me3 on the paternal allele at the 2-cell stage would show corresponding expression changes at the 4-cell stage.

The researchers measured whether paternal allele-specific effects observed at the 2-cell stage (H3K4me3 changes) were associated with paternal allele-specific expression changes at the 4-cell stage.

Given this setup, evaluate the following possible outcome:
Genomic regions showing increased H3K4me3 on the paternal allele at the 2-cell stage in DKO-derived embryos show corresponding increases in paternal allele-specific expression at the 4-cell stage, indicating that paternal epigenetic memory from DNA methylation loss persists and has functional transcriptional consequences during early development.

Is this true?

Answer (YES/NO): NO